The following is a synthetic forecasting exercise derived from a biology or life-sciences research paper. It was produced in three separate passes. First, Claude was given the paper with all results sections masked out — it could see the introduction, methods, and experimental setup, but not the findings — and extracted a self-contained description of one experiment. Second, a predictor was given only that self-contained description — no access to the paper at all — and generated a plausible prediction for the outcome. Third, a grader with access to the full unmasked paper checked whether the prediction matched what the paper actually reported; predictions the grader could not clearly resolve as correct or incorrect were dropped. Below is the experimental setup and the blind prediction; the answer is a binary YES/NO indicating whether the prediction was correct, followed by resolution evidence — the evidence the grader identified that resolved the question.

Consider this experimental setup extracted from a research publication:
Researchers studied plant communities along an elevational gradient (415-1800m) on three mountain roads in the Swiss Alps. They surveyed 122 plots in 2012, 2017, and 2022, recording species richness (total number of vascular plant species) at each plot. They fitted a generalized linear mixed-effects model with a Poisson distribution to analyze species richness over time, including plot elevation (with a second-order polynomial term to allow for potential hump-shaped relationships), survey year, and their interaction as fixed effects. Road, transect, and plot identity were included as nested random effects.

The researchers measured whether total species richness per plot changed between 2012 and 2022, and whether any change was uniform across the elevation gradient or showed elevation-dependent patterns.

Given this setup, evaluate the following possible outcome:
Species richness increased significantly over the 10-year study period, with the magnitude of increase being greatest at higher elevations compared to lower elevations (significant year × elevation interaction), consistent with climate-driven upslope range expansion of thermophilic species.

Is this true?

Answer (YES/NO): NO